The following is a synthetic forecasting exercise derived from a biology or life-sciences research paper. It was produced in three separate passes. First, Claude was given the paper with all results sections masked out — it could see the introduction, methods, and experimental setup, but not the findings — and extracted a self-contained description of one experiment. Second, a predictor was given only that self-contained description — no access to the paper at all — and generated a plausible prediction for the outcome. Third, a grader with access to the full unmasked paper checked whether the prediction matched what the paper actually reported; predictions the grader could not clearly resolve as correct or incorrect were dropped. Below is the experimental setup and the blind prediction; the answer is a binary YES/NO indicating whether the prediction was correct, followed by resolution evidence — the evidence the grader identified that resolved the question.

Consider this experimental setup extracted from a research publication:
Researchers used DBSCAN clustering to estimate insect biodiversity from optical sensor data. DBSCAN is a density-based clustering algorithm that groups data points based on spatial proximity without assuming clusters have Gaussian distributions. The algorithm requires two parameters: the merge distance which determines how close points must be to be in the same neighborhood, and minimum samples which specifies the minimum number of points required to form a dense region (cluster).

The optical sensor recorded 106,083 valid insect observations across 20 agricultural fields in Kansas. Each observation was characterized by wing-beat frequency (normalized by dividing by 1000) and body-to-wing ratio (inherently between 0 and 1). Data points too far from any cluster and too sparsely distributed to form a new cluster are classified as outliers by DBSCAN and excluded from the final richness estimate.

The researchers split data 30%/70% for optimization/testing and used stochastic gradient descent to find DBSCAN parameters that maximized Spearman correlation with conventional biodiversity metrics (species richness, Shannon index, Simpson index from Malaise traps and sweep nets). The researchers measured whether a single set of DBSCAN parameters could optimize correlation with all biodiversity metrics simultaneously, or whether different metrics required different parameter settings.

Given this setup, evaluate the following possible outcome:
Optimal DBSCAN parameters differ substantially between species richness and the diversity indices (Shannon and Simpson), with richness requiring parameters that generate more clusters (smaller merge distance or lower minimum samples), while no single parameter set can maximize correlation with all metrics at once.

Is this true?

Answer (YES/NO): NO